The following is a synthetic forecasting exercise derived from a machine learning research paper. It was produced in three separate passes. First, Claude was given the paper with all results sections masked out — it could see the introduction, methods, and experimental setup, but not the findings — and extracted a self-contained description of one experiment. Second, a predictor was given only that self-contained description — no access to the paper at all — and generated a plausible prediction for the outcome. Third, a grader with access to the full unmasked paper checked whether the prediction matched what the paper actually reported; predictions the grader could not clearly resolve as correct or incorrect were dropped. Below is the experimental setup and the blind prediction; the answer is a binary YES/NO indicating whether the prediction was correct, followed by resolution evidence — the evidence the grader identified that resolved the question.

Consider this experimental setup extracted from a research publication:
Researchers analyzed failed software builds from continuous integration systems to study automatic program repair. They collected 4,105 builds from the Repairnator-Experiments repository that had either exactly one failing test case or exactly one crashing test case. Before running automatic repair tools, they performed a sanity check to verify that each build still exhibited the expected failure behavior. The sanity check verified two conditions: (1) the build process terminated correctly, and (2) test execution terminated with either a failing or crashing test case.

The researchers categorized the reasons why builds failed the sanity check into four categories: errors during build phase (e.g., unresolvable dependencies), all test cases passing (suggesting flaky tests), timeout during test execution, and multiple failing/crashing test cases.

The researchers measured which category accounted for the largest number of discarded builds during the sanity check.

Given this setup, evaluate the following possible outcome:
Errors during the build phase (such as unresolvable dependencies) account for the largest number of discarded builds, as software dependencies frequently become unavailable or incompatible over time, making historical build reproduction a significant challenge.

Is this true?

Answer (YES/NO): NO